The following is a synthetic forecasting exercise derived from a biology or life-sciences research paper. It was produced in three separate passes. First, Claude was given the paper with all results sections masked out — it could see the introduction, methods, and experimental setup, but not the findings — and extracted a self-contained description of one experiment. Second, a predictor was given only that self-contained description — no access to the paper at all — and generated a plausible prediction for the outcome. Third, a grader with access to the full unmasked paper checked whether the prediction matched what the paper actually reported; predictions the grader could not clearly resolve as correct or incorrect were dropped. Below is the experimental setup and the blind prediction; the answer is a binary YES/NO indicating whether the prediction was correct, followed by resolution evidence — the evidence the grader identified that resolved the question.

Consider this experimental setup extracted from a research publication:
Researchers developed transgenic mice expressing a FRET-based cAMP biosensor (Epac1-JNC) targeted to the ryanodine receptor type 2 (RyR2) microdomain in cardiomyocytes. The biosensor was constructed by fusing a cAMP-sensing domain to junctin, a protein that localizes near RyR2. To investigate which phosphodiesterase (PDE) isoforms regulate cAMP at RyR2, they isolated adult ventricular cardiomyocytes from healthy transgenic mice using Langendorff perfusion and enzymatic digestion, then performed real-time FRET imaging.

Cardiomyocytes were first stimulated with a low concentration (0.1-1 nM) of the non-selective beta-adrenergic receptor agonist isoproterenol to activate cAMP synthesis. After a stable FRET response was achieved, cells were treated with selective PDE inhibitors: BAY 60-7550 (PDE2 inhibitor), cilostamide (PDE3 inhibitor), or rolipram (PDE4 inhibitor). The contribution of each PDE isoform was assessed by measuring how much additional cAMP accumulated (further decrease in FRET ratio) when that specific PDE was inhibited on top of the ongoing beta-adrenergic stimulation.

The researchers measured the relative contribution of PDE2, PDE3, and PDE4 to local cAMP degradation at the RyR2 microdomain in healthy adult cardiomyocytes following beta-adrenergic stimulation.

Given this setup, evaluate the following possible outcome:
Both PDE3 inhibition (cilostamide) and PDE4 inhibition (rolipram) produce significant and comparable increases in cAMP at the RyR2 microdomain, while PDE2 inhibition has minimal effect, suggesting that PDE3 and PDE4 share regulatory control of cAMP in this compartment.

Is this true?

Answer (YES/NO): NO